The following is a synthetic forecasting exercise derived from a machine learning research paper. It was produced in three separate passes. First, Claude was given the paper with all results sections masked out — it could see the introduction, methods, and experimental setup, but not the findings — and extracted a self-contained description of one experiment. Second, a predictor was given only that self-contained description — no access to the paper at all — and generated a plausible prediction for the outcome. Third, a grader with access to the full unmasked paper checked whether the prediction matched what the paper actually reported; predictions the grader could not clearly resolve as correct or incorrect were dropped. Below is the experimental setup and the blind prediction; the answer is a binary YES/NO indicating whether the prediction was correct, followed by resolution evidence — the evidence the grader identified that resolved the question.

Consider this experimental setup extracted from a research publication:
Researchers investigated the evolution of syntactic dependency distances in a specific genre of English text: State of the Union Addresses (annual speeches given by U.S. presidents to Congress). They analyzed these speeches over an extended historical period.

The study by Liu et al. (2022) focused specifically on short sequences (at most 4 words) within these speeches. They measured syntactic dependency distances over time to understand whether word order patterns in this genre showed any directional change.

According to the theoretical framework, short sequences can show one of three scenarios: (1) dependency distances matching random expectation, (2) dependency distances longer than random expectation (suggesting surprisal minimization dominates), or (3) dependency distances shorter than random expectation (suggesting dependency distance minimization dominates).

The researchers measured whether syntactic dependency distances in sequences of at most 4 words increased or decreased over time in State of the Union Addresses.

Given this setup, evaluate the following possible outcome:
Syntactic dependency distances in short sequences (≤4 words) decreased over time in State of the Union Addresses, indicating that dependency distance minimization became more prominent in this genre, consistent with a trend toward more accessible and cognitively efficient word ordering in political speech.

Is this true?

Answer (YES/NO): NO